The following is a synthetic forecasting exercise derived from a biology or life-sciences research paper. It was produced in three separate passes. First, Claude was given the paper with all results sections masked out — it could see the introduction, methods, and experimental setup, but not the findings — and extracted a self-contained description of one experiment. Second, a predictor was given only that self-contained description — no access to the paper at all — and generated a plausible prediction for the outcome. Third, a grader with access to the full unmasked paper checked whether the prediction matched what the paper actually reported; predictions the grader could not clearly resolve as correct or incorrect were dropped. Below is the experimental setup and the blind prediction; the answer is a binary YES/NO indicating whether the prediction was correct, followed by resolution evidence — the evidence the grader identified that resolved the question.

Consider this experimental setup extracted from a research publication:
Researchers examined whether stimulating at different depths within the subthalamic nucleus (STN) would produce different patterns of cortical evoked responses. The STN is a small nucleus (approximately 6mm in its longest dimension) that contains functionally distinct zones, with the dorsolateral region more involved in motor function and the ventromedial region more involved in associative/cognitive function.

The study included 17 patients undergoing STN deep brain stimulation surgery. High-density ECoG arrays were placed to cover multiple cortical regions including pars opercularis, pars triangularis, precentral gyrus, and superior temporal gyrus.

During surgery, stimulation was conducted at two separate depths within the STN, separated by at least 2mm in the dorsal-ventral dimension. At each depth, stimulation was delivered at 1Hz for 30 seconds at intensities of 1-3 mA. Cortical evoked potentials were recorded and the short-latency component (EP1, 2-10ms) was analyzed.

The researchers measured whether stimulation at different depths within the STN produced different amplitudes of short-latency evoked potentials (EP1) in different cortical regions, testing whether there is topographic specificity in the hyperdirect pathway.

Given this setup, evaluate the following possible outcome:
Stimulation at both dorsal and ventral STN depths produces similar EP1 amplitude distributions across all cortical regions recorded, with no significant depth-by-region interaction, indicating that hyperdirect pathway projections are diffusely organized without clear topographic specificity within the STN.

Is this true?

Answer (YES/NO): NO